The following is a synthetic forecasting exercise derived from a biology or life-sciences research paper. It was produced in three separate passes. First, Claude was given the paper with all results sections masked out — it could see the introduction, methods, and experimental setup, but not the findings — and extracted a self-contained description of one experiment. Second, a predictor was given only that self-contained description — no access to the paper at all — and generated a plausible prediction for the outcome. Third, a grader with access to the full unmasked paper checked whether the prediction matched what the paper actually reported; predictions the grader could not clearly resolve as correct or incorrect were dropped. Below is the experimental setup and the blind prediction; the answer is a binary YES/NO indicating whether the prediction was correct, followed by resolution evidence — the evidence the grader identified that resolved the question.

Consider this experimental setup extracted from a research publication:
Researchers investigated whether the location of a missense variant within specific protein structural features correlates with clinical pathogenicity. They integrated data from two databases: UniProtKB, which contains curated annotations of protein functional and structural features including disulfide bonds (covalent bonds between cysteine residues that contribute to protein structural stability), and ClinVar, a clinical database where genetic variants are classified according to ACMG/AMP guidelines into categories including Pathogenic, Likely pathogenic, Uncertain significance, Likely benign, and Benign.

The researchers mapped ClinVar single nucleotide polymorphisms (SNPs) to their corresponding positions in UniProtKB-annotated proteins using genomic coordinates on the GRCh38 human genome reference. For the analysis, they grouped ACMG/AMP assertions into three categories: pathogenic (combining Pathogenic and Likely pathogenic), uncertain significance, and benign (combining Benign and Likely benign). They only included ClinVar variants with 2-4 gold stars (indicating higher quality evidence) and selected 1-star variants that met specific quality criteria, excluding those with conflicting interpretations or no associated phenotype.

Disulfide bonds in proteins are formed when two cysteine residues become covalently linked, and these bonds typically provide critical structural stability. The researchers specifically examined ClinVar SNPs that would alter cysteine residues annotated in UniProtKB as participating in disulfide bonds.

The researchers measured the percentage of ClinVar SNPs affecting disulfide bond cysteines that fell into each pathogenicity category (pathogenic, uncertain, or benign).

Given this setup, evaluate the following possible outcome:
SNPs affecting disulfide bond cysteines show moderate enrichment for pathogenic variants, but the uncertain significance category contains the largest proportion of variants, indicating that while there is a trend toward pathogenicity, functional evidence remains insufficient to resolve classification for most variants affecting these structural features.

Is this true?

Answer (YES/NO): NO